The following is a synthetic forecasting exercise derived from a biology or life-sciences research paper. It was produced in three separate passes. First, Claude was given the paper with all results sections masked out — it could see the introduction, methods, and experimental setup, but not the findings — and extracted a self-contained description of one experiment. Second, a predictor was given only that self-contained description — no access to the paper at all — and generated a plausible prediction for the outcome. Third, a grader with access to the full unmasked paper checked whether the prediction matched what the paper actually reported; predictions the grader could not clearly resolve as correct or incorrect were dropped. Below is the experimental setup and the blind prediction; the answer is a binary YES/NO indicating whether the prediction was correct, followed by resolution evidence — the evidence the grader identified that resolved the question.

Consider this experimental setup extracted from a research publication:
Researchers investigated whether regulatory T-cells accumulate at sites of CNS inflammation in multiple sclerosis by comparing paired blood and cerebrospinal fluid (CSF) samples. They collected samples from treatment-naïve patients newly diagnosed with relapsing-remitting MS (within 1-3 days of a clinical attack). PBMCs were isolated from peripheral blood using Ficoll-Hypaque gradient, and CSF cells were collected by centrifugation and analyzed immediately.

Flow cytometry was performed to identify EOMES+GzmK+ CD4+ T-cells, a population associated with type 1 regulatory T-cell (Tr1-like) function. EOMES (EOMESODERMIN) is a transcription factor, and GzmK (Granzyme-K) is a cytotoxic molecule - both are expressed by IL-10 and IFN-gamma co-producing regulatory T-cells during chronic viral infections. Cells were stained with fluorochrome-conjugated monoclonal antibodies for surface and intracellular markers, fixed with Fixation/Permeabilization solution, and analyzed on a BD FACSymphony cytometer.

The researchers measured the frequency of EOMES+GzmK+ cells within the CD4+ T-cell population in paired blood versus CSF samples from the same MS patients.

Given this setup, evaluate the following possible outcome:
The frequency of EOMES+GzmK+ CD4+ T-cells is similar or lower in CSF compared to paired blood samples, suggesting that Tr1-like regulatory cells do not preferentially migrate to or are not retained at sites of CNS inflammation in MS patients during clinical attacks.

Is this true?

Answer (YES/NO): NO